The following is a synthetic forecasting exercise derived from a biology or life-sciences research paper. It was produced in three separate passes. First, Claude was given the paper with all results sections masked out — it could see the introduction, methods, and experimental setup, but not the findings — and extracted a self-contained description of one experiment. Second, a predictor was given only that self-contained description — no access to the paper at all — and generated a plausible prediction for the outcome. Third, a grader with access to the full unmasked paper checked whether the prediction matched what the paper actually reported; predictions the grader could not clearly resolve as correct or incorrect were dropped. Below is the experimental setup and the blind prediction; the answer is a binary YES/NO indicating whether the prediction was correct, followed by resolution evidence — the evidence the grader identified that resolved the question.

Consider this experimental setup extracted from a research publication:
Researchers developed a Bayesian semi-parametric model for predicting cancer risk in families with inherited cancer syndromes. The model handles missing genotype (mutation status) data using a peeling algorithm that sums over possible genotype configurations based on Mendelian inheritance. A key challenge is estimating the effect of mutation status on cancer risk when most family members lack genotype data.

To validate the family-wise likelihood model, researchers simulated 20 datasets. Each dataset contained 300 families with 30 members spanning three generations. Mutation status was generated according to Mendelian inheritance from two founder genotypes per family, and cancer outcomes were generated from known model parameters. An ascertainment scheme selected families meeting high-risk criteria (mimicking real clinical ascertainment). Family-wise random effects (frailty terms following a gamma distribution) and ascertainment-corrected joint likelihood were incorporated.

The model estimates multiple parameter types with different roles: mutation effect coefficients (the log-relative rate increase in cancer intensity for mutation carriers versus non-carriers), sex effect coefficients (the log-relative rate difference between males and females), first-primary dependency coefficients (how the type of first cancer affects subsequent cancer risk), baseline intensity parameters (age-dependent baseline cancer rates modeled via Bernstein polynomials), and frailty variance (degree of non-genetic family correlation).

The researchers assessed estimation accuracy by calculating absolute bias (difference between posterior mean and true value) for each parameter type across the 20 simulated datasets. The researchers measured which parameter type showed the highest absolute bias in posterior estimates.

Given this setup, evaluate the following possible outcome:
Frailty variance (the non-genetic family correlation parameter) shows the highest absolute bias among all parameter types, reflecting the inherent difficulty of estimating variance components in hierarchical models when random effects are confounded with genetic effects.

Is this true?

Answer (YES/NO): NO